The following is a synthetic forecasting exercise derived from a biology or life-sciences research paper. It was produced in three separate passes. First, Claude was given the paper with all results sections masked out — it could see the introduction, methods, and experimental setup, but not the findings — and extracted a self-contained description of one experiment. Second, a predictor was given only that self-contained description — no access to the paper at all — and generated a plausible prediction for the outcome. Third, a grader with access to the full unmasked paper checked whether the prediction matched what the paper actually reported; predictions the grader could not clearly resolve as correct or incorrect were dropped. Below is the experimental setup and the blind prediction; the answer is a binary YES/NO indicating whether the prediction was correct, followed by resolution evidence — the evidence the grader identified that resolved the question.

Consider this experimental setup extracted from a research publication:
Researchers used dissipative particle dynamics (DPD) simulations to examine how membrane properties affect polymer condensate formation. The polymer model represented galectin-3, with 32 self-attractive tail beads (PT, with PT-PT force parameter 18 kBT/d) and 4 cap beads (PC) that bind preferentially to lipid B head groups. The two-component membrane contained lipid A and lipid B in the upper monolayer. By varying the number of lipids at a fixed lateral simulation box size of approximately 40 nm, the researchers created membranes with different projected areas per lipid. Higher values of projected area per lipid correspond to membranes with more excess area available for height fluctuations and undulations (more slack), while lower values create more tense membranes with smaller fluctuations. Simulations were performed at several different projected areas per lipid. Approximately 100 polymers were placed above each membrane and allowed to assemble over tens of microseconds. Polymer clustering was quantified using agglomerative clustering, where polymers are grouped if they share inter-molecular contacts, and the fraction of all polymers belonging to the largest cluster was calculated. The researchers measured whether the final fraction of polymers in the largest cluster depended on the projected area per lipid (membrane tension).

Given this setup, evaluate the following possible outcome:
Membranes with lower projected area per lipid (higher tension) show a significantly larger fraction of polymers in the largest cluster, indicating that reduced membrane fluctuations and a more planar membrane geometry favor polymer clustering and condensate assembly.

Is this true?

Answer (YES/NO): NO